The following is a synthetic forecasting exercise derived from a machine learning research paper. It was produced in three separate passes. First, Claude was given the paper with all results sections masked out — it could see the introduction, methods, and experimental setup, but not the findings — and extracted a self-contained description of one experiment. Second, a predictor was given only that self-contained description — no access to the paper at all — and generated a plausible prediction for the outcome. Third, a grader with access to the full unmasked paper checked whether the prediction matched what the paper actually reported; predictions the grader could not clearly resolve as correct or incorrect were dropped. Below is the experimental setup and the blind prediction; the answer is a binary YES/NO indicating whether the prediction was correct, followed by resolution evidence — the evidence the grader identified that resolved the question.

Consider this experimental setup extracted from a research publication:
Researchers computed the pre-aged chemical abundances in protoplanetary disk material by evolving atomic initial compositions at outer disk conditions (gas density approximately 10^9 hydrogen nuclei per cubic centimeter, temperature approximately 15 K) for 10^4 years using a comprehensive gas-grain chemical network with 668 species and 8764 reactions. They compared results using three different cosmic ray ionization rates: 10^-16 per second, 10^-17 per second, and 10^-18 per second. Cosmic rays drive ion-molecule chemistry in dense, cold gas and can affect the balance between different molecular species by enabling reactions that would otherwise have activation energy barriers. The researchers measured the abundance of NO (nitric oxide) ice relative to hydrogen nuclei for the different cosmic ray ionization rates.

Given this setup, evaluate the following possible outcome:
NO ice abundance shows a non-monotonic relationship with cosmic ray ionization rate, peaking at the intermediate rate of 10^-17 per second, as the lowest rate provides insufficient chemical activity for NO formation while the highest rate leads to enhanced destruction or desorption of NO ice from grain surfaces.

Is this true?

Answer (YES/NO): NO